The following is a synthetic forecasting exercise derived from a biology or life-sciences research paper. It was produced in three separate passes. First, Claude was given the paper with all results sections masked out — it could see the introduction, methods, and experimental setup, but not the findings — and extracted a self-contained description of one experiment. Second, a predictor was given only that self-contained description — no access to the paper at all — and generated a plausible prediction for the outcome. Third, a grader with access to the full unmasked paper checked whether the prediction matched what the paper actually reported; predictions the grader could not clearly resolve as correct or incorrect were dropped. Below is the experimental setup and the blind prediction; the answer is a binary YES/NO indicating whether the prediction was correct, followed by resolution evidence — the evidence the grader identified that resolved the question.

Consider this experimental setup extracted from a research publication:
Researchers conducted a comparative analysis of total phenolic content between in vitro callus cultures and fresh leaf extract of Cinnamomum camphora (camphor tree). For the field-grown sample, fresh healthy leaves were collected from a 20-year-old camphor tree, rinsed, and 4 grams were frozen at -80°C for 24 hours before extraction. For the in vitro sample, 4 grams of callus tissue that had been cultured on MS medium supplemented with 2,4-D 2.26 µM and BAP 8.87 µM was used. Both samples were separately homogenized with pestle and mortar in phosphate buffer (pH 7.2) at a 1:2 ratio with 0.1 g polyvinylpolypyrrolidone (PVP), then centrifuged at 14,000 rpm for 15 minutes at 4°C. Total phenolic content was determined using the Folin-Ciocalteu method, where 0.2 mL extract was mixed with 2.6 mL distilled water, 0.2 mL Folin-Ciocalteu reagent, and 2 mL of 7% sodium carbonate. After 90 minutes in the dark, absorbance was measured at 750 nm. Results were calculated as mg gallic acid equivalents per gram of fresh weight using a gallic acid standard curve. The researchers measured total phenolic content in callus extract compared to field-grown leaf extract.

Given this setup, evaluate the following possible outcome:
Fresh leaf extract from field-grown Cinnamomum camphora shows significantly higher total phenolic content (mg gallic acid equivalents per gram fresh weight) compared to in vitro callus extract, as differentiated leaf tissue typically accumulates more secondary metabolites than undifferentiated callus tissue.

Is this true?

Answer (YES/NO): NO